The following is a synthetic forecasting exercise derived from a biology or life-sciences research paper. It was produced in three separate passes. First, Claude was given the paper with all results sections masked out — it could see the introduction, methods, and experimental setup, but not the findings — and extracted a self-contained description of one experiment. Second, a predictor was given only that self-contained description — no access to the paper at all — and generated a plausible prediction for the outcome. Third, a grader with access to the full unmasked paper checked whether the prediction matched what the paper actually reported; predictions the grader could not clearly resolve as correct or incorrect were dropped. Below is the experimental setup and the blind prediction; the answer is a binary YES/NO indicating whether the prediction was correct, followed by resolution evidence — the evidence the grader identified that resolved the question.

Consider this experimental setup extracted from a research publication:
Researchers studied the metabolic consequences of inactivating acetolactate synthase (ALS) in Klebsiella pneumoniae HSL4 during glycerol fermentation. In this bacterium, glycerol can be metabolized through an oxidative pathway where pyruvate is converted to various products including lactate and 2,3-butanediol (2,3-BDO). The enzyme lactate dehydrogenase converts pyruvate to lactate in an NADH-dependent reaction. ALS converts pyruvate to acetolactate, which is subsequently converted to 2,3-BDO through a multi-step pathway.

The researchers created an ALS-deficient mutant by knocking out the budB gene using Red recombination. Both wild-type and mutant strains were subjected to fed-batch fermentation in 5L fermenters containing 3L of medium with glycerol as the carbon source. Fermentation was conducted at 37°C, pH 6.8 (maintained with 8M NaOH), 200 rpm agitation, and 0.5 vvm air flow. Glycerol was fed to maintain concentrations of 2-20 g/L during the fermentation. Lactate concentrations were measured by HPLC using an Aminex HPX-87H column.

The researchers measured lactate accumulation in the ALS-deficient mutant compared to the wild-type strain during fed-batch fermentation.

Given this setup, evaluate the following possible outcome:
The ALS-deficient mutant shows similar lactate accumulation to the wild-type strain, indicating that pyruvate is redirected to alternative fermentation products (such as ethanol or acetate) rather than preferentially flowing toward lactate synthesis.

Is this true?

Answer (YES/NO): NO